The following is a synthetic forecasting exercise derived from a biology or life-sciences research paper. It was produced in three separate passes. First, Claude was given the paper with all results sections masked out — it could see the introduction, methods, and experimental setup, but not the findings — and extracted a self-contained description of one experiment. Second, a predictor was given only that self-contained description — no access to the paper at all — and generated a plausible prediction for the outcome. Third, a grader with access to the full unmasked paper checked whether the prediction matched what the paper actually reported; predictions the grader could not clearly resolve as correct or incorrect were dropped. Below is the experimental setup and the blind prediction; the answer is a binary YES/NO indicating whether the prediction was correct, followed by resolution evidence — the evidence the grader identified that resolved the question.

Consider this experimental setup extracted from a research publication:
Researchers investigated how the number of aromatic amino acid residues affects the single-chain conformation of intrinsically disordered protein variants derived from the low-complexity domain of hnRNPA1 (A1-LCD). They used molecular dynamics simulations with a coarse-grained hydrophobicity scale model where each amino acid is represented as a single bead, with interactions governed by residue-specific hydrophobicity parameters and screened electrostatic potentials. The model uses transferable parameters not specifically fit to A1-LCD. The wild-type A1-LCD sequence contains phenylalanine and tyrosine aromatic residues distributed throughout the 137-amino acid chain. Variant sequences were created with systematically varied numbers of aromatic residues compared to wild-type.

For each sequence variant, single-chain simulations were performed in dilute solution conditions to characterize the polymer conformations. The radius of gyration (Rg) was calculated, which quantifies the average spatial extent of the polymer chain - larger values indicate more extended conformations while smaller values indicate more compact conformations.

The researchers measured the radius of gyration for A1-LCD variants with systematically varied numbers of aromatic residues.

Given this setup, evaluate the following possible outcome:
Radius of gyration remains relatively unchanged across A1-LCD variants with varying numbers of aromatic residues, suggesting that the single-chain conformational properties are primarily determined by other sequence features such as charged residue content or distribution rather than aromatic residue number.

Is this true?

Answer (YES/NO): NO